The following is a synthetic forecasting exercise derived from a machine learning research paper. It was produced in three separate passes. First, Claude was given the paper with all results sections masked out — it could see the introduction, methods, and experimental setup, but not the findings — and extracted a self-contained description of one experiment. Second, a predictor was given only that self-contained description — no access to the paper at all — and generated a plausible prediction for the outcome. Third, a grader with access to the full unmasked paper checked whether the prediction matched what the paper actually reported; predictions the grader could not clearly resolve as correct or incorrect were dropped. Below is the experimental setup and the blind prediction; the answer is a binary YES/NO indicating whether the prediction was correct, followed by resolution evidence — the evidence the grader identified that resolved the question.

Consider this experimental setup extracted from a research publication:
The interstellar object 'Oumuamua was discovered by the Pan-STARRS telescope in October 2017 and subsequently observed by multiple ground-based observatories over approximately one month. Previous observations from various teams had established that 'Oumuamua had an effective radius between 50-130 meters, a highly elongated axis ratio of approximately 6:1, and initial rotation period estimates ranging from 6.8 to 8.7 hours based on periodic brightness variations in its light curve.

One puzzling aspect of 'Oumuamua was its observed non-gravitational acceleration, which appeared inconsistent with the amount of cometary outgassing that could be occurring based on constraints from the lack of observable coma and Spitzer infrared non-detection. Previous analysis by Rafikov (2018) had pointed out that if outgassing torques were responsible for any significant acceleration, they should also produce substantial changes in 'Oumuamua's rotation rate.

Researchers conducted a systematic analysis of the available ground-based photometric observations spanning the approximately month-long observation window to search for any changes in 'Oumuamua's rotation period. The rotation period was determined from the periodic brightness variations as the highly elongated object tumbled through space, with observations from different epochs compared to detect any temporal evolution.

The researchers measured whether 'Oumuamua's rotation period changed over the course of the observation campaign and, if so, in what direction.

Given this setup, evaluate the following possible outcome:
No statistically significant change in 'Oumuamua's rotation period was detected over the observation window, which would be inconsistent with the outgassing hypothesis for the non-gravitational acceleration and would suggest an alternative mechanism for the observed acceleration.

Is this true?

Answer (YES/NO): NO